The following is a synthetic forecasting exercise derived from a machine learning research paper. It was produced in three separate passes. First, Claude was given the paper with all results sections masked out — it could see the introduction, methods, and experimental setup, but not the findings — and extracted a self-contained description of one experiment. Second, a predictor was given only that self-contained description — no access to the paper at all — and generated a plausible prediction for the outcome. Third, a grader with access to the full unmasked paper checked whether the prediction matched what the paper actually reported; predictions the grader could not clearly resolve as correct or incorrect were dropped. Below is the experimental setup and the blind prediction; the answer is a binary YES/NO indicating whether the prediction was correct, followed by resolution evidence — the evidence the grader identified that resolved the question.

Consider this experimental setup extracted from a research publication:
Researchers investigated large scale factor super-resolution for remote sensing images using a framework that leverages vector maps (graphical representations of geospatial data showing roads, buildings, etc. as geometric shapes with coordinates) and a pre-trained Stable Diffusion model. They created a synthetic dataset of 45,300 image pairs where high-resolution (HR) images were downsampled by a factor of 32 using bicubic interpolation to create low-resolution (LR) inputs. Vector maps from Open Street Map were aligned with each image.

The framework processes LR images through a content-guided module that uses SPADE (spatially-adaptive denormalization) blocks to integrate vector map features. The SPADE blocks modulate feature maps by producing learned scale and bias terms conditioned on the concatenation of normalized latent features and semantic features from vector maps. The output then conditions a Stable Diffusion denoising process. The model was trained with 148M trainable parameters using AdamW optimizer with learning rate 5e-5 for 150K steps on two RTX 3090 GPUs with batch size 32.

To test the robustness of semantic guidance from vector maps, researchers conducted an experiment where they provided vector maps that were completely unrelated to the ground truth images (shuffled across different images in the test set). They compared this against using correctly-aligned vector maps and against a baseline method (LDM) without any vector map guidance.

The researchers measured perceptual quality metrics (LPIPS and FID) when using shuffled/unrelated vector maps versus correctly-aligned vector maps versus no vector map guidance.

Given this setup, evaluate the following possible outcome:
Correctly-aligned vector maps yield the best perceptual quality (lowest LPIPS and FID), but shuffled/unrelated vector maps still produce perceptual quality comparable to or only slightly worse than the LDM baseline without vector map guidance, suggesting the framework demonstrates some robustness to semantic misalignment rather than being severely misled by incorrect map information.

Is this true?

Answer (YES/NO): NO